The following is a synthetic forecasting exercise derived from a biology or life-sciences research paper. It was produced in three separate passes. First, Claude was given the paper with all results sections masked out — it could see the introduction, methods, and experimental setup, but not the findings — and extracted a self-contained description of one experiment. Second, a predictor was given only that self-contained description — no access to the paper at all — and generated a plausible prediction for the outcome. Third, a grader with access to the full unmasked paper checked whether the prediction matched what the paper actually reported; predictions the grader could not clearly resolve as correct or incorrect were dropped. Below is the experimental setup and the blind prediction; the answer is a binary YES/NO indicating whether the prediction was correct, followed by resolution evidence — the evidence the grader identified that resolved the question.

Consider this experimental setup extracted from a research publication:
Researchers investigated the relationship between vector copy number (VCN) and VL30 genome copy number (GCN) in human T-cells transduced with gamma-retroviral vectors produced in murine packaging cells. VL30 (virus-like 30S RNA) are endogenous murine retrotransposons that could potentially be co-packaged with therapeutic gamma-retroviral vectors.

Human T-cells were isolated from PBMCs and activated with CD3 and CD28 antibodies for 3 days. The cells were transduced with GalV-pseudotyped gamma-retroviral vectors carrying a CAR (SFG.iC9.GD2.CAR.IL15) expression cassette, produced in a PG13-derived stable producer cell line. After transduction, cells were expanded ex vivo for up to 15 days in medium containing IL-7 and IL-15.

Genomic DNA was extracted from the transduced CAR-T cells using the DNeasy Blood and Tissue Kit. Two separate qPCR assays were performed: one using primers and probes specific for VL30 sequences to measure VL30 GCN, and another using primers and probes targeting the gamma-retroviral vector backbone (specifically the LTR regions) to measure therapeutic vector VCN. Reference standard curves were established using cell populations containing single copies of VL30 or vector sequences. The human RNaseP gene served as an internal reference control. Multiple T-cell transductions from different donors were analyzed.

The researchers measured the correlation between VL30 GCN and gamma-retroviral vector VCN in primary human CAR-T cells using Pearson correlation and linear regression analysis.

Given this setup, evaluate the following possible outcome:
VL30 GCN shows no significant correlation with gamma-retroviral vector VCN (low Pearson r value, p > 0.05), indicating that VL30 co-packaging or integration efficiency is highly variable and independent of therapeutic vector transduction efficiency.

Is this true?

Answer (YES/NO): NO